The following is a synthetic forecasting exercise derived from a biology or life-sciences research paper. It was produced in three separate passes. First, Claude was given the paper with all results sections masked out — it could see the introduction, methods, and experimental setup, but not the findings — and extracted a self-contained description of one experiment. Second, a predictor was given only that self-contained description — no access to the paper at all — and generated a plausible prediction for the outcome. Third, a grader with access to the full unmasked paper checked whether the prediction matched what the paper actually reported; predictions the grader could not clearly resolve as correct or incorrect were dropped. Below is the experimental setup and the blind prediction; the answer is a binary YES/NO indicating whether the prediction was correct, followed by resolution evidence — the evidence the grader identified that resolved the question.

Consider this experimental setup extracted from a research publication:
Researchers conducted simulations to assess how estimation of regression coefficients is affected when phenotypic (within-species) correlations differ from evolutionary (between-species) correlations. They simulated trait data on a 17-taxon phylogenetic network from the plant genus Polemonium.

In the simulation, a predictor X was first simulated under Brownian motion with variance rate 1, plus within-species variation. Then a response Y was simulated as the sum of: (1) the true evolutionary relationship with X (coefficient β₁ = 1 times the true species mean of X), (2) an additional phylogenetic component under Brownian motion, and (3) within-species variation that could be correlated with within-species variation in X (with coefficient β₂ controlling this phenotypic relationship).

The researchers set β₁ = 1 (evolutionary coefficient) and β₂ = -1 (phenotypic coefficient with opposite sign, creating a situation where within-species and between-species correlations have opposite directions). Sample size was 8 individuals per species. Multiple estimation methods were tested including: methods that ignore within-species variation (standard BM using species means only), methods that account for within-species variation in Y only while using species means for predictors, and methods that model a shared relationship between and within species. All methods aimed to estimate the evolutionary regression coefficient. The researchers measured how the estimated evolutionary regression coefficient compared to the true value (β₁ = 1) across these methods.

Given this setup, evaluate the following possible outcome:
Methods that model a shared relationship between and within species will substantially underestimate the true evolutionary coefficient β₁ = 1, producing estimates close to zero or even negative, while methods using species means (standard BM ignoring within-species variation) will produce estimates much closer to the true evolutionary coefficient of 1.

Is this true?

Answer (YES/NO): YES